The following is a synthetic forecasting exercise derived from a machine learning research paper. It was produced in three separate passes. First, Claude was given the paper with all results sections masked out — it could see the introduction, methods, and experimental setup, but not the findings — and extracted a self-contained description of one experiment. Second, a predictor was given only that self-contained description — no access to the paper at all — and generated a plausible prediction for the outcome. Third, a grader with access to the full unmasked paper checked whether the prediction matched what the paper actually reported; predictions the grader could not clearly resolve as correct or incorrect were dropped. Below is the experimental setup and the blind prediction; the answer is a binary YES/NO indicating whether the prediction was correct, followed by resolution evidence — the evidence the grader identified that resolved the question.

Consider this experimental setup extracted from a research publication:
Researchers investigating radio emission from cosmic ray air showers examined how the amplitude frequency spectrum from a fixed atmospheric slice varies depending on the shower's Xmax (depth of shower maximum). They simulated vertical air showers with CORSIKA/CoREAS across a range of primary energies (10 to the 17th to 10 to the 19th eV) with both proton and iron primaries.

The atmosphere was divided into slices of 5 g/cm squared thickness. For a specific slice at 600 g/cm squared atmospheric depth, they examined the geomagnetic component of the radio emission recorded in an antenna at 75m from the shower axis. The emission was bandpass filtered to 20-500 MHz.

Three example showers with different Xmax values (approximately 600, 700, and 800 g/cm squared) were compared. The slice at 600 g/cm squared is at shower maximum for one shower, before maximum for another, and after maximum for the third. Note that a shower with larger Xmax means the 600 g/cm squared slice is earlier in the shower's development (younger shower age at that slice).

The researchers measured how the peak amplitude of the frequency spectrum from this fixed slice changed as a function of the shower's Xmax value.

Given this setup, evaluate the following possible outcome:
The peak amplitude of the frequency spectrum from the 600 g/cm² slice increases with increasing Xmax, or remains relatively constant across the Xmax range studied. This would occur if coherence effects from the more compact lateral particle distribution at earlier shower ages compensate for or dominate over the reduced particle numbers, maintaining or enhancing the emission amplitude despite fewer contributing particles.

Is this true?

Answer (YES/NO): YES